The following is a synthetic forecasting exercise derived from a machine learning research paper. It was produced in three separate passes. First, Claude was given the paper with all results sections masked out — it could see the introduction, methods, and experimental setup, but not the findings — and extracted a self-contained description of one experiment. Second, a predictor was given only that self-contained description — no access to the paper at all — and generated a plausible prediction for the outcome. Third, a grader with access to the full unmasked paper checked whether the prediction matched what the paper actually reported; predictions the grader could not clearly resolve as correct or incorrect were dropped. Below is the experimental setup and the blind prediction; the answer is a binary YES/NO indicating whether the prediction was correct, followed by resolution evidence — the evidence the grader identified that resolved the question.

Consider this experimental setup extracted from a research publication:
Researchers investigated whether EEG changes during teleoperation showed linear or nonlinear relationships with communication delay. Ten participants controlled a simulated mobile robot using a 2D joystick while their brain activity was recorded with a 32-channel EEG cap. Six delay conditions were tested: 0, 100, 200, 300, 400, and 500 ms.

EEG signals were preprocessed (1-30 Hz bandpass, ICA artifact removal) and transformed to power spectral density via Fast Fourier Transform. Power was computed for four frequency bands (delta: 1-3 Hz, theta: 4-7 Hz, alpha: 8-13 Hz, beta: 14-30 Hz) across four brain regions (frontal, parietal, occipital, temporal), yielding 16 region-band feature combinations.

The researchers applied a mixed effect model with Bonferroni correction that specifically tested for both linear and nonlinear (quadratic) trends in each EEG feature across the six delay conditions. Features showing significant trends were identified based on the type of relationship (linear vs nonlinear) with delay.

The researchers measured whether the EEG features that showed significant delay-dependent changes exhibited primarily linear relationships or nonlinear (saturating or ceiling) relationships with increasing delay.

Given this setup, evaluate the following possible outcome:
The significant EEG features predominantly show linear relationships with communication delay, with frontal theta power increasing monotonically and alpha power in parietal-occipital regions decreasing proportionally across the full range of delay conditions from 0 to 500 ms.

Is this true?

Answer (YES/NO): NO